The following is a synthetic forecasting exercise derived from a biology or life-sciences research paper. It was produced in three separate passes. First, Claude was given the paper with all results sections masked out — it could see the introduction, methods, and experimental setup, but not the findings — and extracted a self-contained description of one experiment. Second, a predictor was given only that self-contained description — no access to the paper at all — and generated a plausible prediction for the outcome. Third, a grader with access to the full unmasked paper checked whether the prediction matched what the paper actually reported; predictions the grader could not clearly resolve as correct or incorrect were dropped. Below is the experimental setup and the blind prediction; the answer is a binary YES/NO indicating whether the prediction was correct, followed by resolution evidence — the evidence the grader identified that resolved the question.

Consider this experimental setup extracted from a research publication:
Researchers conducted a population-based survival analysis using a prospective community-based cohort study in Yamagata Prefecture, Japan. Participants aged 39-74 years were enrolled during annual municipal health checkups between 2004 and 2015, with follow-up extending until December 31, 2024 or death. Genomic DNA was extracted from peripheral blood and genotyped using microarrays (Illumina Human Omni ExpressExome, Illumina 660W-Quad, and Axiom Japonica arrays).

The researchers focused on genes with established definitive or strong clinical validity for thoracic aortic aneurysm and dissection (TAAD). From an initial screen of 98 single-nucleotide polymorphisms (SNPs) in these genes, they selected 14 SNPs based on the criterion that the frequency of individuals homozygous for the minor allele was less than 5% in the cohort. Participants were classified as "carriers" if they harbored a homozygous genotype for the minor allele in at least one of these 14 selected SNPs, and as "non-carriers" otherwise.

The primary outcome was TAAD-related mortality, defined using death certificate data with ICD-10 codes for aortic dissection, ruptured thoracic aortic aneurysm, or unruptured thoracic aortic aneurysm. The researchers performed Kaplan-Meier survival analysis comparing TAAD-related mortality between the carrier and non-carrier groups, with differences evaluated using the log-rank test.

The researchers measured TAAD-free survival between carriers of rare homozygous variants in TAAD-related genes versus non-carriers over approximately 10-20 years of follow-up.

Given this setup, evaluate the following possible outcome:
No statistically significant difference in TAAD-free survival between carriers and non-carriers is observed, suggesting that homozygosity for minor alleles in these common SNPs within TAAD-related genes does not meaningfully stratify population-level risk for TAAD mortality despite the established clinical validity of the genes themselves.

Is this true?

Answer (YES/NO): NO